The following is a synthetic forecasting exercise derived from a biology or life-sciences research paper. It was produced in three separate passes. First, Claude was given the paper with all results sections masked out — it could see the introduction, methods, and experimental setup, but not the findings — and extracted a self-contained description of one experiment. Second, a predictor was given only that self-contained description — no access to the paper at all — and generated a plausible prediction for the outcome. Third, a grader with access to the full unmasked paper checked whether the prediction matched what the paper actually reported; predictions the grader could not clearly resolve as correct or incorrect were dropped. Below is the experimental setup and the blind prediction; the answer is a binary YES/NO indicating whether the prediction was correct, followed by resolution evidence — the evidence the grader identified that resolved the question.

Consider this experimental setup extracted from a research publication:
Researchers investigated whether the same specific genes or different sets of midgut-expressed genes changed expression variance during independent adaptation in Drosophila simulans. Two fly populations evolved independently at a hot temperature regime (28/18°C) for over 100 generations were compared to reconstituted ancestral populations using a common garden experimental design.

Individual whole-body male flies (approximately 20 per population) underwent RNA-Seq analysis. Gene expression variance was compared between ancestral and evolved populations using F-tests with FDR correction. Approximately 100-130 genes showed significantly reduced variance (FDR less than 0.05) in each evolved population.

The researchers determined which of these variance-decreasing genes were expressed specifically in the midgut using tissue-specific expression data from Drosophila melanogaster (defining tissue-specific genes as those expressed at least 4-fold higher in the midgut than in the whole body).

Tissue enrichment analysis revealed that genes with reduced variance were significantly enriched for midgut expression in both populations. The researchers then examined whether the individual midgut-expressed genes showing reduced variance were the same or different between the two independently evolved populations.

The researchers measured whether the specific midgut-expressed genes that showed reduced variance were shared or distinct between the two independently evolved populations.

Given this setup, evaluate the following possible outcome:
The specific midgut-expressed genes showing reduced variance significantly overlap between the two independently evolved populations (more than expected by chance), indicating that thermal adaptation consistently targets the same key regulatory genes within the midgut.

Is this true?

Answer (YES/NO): NO